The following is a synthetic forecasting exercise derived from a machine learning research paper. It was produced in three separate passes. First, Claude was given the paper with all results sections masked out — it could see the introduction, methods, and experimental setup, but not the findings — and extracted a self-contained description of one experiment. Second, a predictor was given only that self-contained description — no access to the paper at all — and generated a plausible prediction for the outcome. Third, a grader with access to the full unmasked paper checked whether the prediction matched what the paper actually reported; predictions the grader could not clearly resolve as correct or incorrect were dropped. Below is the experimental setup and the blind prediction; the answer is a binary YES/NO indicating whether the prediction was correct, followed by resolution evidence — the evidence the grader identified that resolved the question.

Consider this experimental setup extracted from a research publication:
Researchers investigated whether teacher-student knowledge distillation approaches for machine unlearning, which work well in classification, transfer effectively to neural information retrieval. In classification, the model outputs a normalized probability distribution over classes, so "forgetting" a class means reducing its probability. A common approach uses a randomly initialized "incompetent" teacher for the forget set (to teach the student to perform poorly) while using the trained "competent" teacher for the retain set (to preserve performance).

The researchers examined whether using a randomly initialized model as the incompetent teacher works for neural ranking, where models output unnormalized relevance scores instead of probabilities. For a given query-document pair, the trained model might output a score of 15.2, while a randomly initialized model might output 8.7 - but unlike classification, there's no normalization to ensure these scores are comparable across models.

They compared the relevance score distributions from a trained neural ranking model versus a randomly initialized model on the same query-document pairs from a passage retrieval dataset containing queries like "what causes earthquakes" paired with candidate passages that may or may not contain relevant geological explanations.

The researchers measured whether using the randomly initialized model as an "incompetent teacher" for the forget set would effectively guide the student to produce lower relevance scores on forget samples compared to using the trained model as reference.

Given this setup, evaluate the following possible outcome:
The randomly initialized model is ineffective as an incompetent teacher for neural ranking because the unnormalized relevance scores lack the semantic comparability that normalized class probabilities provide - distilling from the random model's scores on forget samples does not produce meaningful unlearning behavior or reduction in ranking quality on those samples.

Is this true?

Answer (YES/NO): YES